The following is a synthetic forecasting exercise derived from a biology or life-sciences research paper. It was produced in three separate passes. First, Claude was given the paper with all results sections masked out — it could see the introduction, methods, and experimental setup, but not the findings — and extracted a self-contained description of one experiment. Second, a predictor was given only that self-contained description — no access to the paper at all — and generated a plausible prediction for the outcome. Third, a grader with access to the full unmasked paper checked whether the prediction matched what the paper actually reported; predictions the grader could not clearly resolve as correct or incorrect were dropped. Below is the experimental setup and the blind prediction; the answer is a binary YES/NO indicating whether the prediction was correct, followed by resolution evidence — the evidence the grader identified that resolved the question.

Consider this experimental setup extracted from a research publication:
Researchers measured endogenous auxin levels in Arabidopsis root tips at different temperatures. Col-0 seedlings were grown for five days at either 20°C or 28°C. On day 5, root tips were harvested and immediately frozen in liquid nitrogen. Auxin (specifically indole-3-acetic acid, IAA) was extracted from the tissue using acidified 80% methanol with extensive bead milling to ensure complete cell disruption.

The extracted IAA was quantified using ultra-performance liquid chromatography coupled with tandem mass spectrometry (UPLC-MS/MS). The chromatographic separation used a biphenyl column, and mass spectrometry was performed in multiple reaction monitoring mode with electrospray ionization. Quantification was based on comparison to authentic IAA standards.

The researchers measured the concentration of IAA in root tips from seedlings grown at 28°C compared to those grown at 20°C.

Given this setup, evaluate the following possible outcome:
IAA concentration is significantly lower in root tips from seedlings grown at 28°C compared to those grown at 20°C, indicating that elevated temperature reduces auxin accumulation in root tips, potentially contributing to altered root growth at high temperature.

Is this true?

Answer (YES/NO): NO